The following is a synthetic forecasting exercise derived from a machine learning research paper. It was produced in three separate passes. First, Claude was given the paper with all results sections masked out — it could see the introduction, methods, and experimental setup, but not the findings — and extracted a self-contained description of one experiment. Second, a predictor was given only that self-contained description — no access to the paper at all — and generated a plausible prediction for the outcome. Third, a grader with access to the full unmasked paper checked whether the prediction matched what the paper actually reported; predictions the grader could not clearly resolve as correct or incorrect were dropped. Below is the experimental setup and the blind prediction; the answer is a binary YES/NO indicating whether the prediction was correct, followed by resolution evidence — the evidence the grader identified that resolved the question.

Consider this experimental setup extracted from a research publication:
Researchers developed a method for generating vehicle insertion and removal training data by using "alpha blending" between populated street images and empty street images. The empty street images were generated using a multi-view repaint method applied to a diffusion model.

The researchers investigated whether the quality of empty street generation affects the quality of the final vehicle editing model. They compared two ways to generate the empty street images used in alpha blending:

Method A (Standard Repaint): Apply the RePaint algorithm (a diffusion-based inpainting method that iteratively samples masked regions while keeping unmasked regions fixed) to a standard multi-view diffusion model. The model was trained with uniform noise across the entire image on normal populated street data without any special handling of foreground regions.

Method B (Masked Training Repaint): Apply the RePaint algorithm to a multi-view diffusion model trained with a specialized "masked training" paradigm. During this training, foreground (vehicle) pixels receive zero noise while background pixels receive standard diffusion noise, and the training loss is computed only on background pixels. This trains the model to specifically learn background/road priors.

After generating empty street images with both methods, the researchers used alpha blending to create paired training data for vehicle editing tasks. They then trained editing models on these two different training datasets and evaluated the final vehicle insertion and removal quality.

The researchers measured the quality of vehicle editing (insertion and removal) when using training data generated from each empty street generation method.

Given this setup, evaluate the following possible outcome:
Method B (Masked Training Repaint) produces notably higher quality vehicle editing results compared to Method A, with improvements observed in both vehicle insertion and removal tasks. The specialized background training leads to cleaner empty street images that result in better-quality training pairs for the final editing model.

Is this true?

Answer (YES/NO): YES